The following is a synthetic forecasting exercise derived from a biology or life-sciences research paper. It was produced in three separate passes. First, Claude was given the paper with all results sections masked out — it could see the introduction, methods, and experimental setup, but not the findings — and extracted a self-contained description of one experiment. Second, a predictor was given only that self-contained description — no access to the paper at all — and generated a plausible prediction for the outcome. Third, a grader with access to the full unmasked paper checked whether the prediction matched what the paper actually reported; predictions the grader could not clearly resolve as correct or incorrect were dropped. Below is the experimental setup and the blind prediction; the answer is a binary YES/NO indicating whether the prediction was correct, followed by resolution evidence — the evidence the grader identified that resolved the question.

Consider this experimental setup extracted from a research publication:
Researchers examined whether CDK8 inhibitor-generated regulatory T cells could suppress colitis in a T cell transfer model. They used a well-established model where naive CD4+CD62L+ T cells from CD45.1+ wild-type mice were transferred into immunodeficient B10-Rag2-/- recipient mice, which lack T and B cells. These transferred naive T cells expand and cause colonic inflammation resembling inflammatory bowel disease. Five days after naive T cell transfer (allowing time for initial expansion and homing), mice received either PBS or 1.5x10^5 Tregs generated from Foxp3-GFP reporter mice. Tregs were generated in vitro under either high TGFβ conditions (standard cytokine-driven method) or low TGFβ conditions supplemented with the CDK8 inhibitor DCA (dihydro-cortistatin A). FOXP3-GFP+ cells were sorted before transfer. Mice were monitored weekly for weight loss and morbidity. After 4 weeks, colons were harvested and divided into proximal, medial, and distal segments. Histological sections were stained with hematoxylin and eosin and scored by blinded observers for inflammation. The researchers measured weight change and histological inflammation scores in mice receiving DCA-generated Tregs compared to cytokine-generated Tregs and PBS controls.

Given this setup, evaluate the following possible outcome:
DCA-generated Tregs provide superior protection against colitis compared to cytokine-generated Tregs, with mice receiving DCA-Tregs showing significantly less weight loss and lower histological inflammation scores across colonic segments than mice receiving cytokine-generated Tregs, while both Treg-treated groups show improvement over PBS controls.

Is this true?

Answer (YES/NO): NO